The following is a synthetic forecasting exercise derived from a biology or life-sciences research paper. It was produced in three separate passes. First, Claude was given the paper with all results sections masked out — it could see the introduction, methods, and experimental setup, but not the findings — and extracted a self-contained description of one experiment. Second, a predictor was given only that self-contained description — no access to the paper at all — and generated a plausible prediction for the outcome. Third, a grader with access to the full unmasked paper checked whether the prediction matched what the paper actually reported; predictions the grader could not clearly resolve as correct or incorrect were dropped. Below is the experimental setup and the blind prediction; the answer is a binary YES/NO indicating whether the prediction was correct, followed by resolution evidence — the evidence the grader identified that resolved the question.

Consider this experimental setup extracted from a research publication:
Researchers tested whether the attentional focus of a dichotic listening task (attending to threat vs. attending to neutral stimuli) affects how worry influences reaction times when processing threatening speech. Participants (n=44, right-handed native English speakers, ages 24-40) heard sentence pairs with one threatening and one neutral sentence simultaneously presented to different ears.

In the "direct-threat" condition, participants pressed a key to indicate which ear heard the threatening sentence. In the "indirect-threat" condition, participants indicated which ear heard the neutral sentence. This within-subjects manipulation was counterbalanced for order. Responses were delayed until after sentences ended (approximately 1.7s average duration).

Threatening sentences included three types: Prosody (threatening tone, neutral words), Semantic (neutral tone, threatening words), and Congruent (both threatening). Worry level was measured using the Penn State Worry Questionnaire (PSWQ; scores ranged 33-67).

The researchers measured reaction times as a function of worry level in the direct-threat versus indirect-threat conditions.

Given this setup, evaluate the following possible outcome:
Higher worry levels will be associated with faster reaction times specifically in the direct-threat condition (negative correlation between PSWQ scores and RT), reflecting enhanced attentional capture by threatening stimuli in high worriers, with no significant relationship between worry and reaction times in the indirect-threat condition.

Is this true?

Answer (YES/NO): NO